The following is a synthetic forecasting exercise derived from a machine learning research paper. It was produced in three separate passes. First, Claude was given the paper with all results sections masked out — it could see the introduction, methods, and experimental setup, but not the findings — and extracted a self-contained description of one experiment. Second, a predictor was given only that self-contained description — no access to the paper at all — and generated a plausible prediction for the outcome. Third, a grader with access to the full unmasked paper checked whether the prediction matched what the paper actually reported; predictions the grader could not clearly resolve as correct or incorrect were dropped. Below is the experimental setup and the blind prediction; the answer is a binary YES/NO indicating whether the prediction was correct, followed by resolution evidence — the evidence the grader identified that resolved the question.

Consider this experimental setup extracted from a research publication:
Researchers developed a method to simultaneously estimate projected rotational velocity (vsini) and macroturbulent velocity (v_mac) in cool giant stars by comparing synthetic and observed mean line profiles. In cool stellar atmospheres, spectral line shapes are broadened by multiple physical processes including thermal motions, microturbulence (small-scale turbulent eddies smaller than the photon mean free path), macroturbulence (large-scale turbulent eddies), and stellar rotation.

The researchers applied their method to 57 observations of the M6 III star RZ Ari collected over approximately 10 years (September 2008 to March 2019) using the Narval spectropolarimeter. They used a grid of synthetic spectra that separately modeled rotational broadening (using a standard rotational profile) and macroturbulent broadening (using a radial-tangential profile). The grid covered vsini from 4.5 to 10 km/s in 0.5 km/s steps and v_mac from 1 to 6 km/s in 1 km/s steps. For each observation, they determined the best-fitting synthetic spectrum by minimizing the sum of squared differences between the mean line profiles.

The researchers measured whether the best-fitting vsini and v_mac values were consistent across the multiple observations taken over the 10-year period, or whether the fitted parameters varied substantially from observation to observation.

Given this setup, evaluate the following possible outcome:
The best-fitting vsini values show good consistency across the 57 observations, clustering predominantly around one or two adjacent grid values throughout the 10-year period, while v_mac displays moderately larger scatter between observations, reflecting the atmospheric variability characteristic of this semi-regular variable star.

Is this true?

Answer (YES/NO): NO